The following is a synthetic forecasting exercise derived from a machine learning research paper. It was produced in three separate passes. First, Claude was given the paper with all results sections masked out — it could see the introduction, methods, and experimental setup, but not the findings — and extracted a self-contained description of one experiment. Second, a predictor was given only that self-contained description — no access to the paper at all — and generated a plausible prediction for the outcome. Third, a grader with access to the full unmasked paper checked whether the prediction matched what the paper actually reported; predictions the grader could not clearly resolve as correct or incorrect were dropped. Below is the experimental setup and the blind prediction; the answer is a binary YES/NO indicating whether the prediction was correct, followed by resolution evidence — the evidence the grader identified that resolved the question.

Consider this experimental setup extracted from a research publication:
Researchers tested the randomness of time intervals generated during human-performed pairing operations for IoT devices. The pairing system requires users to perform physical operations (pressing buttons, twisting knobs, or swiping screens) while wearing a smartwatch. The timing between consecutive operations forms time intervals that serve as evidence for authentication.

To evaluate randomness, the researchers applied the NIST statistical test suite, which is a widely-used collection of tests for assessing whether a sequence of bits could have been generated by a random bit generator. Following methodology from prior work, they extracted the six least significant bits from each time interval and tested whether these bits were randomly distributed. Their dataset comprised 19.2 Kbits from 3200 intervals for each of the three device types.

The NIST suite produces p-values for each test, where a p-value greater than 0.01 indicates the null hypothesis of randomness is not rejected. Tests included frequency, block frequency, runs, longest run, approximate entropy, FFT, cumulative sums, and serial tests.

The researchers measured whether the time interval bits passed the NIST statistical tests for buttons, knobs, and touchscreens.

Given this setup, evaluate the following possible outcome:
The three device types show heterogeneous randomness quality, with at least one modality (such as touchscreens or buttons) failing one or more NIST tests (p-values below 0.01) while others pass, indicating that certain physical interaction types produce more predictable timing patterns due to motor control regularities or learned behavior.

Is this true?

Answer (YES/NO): NO